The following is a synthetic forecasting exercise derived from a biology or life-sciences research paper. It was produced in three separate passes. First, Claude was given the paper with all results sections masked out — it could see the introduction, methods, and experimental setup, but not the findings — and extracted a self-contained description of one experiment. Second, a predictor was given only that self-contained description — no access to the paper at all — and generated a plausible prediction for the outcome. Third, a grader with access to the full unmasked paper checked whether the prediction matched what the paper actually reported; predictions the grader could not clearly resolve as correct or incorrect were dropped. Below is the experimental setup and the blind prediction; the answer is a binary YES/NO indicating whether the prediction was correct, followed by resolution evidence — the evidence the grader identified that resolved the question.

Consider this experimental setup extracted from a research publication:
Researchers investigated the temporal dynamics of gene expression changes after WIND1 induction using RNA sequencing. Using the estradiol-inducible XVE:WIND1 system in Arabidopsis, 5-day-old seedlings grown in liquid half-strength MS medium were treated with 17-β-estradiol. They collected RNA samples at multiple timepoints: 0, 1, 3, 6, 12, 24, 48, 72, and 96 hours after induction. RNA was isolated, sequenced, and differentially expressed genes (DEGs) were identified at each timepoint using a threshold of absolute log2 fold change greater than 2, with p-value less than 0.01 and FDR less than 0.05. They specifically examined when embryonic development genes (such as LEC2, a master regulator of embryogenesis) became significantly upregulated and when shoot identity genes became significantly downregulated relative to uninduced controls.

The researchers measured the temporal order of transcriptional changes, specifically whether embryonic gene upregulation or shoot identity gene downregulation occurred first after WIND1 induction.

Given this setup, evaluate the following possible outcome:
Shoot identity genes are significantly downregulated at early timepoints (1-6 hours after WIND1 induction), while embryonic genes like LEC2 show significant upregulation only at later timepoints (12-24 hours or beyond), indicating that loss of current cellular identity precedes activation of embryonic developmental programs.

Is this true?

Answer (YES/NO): NO